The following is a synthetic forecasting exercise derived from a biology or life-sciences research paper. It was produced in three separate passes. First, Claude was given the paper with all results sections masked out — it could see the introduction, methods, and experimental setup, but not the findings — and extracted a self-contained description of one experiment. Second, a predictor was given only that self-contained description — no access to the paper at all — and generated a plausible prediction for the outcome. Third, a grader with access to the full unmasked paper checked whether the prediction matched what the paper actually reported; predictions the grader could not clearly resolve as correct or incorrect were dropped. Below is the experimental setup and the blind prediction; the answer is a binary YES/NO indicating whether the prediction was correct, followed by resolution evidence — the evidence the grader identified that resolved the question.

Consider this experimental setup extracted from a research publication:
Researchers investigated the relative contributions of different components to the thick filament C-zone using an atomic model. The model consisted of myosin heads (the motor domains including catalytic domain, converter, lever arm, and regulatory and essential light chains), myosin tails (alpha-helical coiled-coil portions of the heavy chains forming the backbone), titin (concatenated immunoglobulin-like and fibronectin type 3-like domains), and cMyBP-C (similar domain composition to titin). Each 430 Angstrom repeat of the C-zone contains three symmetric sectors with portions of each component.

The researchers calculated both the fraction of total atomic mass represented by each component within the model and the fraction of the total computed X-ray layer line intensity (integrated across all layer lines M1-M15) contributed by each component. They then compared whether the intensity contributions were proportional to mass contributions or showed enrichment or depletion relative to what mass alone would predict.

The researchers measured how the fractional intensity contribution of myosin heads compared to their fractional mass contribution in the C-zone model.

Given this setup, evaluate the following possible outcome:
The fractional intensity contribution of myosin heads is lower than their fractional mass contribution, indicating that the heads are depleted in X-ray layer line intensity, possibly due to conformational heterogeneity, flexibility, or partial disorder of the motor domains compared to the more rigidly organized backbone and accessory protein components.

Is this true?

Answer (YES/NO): NO